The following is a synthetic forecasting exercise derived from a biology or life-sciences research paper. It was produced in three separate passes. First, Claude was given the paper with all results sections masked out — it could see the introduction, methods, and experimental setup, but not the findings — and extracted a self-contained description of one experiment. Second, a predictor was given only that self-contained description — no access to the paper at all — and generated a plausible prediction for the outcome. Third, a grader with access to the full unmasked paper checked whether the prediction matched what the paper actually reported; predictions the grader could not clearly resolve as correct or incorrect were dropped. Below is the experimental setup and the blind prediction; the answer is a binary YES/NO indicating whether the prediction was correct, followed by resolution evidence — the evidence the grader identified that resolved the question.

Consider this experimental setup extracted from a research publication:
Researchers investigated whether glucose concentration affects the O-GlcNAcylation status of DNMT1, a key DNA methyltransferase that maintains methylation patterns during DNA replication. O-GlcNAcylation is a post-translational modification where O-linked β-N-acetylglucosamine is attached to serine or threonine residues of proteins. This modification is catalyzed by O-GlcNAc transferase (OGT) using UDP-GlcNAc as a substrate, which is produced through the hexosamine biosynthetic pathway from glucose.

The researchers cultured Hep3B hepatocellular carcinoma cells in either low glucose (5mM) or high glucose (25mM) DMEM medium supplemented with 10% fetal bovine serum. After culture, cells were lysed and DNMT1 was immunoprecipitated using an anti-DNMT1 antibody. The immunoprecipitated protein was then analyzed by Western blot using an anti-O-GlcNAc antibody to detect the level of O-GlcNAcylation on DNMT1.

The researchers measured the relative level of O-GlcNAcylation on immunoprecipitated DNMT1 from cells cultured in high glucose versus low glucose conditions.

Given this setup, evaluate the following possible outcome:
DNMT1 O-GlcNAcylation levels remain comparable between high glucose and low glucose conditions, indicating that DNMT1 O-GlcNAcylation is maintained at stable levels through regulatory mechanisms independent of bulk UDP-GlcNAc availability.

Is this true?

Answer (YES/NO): NO